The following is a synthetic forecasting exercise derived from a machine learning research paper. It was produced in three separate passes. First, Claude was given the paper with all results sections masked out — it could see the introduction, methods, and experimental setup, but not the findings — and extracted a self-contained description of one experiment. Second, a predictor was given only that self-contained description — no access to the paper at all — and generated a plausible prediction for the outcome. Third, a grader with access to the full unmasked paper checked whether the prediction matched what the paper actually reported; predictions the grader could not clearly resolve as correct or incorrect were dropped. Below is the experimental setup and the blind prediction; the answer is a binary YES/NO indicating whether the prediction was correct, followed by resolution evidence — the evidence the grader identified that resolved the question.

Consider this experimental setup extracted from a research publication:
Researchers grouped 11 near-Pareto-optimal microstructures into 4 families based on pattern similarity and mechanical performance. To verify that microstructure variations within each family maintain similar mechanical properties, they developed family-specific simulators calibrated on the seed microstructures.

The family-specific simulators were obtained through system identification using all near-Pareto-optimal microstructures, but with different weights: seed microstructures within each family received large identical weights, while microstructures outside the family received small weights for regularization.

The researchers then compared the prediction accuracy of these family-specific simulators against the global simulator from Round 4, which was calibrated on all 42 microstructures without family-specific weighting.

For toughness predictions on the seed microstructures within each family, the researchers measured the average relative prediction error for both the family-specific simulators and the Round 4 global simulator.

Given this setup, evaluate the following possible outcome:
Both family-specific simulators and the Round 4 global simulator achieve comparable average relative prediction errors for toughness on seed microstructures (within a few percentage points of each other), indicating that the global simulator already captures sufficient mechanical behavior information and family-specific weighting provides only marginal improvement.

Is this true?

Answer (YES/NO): NO